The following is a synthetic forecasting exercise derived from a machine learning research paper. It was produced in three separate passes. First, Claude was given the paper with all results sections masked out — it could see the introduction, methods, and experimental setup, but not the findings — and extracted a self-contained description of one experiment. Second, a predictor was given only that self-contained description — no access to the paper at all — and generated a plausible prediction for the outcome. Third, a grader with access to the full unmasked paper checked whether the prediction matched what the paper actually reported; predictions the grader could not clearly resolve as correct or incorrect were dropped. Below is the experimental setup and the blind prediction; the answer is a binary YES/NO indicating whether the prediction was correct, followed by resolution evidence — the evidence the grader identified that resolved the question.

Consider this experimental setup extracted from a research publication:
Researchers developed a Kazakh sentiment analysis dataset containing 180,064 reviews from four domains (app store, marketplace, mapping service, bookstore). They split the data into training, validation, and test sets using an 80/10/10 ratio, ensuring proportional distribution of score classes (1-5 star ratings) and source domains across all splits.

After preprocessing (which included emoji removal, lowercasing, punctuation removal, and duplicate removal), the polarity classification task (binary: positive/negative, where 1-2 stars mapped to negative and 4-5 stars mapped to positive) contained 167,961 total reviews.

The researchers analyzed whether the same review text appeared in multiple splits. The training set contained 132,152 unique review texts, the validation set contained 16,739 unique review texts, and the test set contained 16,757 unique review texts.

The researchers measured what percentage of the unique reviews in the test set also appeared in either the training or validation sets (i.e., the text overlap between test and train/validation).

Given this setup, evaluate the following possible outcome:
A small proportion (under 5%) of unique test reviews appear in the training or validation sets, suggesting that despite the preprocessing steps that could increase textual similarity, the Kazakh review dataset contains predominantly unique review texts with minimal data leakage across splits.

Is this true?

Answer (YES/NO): YES